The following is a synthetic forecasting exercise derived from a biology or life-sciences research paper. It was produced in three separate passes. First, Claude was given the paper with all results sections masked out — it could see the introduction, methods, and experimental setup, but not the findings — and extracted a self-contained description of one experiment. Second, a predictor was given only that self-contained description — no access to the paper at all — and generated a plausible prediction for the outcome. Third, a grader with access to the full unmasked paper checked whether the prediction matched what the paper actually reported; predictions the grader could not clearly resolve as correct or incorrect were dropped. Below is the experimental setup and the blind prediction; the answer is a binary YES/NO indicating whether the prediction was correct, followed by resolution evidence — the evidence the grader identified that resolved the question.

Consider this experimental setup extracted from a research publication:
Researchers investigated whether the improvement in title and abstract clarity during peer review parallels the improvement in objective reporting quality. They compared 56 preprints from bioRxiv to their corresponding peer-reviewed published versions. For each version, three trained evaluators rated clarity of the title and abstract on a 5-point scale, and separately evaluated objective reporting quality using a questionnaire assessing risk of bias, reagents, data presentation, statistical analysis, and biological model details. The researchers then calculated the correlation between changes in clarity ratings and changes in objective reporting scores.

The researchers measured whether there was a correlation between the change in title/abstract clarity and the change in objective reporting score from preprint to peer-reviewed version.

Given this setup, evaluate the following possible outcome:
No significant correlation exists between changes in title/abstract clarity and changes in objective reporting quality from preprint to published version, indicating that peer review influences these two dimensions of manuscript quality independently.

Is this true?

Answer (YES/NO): YES